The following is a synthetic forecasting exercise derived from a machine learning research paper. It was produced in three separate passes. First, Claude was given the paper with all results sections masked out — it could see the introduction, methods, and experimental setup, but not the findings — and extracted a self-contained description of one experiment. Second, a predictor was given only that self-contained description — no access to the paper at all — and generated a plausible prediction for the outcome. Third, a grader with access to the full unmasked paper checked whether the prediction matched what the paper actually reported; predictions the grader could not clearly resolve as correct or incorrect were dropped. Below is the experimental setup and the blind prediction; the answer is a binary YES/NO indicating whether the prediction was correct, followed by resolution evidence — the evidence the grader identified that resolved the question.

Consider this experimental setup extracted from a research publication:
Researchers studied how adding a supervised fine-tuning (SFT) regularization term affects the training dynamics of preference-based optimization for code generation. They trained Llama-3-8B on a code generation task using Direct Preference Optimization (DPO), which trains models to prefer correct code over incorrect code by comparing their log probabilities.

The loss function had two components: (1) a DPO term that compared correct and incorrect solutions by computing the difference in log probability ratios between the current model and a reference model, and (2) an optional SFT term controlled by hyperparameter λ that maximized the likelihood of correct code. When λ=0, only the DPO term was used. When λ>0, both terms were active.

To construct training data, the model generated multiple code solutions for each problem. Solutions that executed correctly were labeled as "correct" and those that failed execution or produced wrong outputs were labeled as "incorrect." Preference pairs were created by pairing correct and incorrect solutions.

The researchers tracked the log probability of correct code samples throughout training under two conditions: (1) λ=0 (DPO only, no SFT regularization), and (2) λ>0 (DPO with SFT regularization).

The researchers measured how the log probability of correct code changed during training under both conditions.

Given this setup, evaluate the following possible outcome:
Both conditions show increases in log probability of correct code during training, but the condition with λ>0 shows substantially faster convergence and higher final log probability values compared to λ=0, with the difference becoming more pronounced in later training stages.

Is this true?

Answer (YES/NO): NO